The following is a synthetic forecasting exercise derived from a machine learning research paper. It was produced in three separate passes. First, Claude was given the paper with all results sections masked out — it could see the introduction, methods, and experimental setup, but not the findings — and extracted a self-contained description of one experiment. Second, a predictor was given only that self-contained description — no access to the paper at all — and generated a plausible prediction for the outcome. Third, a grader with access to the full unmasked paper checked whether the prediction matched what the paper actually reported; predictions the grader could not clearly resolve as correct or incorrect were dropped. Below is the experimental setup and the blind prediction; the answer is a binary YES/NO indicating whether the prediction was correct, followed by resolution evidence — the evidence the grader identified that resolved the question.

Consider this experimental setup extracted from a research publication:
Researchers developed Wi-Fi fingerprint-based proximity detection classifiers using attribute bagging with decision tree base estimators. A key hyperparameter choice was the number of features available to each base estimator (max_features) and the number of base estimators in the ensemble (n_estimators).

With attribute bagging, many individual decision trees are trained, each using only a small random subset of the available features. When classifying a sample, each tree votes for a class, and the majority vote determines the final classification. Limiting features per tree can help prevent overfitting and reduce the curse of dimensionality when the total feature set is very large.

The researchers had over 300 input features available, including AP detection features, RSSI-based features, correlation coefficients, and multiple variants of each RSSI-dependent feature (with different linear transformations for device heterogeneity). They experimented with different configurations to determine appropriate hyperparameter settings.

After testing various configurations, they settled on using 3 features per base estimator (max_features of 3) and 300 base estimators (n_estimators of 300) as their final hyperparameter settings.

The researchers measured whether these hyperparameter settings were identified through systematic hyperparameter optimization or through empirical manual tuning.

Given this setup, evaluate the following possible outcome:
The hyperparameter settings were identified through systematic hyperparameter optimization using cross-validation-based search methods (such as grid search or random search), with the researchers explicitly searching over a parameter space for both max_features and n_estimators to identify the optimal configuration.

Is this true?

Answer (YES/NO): NO